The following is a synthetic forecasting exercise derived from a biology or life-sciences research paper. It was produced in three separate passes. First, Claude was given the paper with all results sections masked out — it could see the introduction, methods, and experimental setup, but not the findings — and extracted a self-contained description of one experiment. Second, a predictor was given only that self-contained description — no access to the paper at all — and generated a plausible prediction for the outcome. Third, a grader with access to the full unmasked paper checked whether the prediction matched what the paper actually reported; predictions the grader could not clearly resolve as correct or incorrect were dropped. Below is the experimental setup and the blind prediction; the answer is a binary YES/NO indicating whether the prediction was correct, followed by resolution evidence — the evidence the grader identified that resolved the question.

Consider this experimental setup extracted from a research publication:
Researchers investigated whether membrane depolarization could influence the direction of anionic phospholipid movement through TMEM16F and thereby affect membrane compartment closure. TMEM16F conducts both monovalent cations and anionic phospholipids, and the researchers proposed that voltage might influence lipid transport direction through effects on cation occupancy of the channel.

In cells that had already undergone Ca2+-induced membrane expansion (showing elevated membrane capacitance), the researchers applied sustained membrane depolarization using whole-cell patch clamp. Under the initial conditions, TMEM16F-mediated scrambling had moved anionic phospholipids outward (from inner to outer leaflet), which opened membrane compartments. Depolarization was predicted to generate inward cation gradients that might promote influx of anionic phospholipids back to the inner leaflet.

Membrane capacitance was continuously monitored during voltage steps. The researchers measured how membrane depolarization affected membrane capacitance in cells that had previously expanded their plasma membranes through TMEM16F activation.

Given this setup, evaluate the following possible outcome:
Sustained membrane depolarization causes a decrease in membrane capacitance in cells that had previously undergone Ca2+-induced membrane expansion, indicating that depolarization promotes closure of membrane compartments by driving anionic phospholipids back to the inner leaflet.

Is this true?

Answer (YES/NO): YES